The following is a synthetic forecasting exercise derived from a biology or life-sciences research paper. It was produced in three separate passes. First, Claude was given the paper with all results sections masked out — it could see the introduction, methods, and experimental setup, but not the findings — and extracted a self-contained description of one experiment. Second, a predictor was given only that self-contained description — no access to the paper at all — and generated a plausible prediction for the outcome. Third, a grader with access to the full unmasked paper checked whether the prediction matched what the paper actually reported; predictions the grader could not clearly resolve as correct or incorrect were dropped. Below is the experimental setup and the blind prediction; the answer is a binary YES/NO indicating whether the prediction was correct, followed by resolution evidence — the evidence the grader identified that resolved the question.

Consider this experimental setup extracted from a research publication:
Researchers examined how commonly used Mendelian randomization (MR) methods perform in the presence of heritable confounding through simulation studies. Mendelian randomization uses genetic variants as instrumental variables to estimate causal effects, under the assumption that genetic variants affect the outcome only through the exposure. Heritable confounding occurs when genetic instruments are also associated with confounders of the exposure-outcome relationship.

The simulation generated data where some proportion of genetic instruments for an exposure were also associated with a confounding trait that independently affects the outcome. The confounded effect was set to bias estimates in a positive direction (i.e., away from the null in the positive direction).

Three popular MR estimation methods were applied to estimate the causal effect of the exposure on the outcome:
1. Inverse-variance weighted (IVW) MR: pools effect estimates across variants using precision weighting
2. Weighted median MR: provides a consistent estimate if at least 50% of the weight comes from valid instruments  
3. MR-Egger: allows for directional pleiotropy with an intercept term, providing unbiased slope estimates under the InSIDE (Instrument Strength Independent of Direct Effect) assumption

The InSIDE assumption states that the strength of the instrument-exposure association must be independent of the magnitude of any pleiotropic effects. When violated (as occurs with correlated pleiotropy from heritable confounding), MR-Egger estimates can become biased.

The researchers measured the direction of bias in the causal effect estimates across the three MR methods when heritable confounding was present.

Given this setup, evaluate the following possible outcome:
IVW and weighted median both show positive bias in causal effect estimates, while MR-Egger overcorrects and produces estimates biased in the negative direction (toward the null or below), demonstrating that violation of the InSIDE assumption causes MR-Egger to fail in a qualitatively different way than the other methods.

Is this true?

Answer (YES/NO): NO